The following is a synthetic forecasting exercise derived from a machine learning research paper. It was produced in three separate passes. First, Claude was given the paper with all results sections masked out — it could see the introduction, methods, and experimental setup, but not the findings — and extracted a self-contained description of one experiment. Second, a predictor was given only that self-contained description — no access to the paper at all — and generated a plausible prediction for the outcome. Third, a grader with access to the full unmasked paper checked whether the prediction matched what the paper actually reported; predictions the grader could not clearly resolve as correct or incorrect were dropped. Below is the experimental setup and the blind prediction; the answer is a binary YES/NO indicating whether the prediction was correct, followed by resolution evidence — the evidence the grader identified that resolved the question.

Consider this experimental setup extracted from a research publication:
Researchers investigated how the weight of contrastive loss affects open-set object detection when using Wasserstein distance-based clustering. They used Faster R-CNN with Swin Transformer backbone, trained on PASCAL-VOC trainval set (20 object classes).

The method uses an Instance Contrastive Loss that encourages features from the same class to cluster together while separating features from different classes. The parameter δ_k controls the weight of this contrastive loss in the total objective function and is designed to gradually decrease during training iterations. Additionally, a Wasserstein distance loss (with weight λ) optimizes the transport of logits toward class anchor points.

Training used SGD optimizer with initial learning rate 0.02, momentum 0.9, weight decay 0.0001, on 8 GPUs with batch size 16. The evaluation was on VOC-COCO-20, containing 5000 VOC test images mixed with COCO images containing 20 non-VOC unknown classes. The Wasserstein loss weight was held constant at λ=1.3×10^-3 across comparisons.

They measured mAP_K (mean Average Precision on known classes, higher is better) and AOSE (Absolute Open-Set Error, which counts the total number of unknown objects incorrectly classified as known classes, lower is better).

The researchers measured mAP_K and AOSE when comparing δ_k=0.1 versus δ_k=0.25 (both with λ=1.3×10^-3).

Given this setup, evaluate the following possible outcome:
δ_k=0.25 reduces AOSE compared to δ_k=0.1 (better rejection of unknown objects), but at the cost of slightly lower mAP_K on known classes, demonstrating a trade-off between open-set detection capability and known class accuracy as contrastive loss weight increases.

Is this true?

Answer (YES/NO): NO